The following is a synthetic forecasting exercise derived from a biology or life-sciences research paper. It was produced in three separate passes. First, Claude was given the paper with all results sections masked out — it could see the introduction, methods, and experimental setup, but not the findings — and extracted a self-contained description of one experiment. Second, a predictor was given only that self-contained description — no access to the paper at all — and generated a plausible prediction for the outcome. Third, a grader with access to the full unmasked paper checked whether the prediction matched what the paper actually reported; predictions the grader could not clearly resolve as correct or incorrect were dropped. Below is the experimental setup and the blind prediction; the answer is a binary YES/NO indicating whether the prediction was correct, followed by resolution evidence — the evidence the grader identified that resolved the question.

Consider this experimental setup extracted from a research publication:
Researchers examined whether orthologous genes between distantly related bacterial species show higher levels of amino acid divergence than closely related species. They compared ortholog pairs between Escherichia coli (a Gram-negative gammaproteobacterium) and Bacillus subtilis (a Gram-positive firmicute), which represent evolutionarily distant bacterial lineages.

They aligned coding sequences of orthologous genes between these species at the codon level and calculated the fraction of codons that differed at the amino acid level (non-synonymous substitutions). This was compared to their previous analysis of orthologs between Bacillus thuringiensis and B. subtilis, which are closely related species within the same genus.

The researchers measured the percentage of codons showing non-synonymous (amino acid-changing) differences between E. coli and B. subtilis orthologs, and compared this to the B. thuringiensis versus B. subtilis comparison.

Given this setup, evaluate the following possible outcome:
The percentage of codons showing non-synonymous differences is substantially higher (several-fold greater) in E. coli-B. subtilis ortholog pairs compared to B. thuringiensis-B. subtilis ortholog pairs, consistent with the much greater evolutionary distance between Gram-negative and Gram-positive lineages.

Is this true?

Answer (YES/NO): NO